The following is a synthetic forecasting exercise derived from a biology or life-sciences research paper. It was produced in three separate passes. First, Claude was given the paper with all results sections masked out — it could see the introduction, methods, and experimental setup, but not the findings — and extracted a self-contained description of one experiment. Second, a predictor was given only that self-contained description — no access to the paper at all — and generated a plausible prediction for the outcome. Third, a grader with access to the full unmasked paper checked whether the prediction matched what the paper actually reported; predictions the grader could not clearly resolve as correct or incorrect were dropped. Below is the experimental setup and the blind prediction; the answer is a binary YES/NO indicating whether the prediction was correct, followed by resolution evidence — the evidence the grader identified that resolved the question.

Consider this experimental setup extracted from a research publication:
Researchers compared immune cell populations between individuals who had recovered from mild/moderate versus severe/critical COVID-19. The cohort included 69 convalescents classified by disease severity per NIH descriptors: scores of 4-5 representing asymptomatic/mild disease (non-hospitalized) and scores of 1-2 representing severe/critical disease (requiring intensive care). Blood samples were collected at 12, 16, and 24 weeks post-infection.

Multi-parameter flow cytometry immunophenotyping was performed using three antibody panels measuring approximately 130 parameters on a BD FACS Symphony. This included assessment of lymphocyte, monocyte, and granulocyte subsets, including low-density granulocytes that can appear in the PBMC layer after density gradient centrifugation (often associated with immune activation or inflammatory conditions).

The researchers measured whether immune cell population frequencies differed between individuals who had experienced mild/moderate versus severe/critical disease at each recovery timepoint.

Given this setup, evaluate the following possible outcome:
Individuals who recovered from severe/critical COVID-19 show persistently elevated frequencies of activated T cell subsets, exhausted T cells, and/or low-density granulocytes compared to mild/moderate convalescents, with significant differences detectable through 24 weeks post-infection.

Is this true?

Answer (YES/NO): NO